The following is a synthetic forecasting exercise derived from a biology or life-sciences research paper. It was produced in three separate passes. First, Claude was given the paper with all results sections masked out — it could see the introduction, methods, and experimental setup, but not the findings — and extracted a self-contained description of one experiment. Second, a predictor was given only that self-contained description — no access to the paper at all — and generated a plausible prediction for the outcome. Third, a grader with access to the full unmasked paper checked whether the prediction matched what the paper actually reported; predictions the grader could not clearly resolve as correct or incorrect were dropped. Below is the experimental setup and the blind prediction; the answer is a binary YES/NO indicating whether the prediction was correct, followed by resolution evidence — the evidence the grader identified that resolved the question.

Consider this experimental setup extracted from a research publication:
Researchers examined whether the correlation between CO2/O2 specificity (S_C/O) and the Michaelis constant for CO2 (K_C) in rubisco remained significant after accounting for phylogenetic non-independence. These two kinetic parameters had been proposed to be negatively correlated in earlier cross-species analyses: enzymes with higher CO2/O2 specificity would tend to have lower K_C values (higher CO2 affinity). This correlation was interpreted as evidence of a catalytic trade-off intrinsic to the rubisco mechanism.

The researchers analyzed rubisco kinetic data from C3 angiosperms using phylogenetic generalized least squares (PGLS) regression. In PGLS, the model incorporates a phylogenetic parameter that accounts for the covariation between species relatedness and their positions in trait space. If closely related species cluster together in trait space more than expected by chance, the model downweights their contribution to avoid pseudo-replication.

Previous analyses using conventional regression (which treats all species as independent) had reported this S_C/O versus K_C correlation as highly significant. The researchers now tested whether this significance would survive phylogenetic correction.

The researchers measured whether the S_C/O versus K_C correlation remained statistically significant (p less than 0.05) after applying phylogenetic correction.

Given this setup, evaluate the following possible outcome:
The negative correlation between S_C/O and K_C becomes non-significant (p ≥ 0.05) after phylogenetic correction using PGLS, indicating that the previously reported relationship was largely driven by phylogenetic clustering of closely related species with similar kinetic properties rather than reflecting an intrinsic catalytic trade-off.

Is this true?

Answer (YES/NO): YES